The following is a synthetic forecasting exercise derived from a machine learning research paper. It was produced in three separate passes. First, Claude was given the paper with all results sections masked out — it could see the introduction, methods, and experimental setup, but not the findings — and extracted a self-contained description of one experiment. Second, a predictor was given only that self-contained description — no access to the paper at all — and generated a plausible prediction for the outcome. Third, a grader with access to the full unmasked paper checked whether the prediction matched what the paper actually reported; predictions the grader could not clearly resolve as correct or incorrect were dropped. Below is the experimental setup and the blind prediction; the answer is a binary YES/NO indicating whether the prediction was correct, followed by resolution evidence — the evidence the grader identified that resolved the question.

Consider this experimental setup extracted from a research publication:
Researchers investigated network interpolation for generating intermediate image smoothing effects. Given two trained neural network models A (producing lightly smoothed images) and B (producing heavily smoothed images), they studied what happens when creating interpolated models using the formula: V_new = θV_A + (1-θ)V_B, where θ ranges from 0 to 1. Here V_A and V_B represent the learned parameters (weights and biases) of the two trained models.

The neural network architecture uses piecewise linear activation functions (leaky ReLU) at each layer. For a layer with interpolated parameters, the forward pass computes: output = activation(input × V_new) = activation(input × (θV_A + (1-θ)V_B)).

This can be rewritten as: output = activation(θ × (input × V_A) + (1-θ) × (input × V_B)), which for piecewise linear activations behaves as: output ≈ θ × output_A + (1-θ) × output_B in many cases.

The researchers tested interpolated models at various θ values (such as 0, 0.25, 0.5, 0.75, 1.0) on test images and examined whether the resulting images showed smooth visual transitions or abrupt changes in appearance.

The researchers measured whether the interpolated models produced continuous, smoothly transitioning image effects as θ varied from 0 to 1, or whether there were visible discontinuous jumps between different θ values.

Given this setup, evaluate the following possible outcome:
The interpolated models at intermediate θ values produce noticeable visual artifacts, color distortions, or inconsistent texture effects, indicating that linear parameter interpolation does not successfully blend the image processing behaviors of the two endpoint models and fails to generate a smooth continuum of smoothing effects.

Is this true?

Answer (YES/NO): NO